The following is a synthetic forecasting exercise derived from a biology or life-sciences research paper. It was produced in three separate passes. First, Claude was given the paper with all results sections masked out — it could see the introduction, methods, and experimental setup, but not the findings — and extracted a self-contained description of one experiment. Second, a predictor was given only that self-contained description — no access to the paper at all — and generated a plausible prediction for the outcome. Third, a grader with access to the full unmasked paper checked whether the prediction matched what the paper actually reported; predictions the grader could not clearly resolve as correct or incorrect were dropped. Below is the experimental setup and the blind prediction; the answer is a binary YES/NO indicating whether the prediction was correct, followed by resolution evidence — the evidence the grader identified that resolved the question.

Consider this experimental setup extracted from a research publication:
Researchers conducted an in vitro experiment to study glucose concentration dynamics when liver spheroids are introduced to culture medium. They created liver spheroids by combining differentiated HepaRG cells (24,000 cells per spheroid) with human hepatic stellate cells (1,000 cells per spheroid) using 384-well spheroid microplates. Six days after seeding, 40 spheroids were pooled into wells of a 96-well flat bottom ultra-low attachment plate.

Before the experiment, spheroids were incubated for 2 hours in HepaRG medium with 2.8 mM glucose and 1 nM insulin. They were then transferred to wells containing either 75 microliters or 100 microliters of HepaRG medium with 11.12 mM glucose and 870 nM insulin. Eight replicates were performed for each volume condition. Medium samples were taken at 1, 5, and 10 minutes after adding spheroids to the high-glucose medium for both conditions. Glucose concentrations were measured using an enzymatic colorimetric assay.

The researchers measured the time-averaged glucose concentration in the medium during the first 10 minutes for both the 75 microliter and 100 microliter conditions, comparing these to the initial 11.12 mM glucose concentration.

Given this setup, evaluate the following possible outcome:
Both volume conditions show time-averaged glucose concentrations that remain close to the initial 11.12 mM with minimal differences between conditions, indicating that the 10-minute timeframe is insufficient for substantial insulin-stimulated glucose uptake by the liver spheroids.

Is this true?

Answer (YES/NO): NO